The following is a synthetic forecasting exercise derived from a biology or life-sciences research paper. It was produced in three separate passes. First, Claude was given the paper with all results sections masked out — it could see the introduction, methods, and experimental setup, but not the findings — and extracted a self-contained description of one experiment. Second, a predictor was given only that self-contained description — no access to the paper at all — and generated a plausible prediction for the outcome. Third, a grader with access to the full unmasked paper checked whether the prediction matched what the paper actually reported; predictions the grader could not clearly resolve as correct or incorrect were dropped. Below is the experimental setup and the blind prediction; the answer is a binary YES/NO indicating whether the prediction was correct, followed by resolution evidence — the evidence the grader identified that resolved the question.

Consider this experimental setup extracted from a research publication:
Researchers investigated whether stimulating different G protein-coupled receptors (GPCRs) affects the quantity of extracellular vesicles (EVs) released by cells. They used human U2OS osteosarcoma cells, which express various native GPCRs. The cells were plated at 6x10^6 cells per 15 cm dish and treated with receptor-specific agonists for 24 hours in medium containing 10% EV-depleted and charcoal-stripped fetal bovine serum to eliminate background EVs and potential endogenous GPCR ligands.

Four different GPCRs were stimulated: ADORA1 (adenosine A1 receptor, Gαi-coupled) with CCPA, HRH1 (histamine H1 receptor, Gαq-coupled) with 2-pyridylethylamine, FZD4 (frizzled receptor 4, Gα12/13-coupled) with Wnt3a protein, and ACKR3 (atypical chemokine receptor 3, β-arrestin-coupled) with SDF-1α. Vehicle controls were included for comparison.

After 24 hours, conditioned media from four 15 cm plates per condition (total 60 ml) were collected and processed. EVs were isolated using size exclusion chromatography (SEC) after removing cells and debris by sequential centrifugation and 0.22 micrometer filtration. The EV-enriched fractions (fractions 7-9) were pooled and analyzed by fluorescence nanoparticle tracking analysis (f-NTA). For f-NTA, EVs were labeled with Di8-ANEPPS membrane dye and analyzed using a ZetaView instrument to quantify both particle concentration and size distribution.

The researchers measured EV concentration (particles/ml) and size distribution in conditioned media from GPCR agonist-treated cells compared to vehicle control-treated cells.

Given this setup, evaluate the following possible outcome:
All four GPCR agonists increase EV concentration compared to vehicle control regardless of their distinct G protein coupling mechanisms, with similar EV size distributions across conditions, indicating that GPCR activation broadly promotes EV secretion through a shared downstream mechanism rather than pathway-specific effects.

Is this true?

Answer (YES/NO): NO